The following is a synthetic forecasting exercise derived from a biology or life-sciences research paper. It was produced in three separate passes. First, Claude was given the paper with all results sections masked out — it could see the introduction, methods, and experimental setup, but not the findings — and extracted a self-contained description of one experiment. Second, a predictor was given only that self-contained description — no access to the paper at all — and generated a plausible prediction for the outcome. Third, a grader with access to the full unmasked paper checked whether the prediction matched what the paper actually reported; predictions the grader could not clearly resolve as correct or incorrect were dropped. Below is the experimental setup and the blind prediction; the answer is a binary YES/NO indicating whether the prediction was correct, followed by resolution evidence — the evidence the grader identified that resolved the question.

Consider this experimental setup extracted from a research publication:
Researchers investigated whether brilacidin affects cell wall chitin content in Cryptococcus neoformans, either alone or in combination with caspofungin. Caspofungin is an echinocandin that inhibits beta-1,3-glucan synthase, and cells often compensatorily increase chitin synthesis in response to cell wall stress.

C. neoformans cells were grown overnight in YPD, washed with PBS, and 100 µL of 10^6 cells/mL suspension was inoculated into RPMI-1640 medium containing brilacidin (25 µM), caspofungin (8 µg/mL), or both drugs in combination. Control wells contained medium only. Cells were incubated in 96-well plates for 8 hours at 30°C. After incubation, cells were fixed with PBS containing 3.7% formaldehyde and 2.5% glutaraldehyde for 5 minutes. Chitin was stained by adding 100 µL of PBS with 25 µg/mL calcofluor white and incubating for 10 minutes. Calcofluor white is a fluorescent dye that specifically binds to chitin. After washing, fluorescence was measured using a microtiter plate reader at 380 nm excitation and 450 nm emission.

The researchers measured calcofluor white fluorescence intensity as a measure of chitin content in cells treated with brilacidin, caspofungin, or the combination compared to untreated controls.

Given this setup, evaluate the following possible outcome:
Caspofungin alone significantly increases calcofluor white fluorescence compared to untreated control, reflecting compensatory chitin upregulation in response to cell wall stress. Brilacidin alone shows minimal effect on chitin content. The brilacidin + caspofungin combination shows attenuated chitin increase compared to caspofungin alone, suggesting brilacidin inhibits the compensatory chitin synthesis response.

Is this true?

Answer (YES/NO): YES